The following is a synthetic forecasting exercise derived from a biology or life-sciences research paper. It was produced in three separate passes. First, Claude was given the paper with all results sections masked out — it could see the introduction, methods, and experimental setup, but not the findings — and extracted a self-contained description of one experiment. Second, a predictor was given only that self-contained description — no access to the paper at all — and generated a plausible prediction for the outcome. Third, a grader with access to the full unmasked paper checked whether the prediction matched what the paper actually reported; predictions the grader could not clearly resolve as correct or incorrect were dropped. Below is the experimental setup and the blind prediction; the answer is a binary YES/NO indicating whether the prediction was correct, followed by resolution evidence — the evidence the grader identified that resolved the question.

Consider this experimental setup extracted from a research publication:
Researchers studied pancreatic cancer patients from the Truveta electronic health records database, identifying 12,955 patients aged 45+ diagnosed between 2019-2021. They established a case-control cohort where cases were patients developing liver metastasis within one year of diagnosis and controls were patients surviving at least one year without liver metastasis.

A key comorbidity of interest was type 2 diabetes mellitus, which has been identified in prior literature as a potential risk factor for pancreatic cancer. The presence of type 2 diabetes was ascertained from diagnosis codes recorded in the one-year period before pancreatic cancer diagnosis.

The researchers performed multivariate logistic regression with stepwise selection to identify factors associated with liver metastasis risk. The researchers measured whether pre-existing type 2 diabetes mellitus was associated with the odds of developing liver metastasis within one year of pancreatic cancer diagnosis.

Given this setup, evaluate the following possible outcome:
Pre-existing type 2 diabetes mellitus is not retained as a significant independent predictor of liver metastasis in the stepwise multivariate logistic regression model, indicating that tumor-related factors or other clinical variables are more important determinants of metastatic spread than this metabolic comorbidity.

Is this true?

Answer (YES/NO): NO